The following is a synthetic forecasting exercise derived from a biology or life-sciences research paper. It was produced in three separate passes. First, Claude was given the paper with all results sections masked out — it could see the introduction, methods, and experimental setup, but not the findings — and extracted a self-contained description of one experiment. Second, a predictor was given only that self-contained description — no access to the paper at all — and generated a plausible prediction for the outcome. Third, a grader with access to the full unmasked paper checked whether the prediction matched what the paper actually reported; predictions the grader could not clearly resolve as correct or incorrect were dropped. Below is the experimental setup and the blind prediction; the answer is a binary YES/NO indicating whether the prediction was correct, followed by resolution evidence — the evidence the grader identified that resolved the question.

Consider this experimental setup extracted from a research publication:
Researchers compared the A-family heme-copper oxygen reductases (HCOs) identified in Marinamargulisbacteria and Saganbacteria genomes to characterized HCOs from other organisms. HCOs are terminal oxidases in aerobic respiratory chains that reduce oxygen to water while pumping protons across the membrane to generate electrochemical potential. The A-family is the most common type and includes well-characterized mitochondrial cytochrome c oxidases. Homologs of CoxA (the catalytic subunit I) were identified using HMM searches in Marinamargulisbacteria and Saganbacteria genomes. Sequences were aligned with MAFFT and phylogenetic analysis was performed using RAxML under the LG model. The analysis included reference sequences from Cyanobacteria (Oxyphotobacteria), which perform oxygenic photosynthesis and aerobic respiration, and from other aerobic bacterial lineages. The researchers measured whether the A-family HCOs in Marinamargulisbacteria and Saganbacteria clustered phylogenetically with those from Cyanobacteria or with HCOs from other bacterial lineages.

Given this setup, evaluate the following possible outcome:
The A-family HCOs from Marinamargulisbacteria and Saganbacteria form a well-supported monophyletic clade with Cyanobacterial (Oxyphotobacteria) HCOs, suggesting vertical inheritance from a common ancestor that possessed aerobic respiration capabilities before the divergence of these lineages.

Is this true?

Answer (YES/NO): NO